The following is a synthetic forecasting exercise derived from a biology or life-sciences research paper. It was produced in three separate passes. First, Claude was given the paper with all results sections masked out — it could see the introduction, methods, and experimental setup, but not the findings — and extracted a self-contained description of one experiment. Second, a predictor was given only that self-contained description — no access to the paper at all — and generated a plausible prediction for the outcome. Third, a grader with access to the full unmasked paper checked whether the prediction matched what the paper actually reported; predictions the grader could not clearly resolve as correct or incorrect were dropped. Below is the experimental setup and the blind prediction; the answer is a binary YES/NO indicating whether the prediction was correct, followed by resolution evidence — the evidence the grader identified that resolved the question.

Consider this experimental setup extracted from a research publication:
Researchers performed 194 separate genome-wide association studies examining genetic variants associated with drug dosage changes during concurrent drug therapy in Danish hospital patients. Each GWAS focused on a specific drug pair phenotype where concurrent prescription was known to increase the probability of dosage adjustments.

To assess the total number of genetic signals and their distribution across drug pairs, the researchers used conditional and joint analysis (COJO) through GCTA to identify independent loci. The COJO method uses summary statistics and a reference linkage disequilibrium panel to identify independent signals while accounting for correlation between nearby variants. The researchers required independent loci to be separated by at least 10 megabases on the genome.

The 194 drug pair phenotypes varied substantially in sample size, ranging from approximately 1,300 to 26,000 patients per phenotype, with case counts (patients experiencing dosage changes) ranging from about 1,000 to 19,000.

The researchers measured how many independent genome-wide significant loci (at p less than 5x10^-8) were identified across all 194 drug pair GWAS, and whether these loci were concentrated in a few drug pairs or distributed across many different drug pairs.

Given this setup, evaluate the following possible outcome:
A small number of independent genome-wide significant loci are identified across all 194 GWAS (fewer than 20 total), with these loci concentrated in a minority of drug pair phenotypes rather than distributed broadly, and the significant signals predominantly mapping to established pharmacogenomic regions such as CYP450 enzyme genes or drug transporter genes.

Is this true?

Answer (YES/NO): NO